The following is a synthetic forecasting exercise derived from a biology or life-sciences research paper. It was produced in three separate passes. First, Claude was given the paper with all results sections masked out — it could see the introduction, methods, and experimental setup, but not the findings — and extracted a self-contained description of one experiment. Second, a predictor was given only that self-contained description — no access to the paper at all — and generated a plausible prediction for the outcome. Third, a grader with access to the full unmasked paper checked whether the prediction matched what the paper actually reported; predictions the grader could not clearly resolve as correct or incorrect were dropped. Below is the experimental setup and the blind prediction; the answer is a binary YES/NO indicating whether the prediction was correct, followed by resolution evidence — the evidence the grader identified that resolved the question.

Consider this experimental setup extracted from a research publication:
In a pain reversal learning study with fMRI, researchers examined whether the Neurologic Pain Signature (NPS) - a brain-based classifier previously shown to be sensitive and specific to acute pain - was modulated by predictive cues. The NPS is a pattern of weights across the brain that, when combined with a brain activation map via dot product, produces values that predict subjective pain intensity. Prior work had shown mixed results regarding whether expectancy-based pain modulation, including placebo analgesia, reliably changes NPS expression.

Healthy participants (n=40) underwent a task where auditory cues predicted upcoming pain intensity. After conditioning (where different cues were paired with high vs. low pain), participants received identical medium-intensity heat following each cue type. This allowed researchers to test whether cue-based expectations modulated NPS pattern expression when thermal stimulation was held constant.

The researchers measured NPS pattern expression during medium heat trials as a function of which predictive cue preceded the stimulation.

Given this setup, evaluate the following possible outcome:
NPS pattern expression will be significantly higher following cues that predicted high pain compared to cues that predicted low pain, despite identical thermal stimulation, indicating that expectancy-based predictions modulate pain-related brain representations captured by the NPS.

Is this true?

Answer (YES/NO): NO